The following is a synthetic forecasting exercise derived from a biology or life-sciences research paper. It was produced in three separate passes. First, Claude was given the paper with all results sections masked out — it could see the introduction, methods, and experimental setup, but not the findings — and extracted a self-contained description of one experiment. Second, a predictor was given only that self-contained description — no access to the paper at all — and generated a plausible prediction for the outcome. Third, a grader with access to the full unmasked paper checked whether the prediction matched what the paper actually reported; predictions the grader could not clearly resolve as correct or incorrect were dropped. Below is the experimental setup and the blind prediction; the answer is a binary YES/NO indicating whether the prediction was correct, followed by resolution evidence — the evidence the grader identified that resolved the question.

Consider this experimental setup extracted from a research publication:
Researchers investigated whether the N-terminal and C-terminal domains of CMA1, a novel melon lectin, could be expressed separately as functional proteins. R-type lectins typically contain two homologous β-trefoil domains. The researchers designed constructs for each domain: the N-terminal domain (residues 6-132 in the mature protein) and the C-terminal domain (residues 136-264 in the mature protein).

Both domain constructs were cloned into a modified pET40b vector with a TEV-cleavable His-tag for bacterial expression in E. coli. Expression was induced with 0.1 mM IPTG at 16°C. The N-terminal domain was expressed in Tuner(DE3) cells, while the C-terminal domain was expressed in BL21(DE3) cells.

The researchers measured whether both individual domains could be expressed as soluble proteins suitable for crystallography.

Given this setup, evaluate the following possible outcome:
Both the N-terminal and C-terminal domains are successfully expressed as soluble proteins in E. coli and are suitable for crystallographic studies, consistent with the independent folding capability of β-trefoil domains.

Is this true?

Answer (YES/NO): NO